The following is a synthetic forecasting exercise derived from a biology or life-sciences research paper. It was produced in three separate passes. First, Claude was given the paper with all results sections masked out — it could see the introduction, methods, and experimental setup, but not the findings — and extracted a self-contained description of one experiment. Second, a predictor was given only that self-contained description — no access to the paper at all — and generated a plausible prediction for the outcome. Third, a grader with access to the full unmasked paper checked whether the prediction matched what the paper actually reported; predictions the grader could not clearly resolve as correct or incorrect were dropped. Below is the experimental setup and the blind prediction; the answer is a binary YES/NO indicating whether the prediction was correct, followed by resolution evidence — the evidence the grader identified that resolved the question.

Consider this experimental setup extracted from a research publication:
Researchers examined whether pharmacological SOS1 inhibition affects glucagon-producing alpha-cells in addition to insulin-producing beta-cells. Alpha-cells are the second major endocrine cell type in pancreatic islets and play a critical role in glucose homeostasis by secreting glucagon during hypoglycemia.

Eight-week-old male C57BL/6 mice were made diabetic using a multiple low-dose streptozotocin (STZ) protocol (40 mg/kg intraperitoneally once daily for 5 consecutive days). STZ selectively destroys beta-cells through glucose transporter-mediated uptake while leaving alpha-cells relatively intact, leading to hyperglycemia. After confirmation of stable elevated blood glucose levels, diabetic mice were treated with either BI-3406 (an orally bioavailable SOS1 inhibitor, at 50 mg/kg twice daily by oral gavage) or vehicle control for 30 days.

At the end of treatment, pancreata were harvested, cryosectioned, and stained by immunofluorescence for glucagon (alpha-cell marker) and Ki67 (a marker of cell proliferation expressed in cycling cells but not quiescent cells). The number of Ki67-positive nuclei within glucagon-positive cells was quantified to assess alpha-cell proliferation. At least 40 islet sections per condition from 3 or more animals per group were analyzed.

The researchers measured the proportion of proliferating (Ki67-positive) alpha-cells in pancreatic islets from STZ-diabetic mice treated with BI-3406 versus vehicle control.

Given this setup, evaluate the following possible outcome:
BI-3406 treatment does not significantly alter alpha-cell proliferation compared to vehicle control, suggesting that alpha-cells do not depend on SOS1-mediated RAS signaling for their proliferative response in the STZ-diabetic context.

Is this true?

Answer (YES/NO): YES